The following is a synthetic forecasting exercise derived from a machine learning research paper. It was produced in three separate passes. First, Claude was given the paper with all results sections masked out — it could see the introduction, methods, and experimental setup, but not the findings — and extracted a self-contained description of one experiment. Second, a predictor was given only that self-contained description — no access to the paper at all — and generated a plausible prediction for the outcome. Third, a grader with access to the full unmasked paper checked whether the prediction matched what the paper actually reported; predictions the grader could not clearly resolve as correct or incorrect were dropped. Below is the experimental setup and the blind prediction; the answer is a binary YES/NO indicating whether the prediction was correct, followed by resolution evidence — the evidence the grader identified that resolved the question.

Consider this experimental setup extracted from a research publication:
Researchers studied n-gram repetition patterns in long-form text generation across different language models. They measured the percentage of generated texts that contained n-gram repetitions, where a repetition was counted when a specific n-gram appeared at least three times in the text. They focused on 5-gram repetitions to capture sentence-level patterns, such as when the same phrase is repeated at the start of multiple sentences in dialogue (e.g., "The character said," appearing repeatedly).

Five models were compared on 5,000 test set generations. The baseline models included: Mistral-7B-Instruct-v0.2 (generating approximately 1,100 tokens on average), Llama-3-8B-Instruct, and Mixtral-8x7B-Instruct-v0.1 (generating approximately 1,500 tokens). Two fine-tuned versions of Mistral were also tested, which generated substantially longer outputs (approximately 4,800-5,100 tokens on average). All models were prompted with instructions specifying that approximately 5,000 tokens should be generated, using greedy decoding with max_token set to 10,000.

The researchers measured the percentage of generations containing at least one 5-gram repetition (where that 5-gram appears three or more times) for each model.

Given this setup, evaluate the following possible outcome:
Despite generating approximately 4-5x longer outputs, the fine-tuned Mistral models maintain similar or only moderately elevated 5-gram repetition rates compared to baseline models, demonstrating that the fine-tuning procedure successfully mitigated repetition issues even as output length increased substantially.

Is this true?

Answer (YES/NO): YES